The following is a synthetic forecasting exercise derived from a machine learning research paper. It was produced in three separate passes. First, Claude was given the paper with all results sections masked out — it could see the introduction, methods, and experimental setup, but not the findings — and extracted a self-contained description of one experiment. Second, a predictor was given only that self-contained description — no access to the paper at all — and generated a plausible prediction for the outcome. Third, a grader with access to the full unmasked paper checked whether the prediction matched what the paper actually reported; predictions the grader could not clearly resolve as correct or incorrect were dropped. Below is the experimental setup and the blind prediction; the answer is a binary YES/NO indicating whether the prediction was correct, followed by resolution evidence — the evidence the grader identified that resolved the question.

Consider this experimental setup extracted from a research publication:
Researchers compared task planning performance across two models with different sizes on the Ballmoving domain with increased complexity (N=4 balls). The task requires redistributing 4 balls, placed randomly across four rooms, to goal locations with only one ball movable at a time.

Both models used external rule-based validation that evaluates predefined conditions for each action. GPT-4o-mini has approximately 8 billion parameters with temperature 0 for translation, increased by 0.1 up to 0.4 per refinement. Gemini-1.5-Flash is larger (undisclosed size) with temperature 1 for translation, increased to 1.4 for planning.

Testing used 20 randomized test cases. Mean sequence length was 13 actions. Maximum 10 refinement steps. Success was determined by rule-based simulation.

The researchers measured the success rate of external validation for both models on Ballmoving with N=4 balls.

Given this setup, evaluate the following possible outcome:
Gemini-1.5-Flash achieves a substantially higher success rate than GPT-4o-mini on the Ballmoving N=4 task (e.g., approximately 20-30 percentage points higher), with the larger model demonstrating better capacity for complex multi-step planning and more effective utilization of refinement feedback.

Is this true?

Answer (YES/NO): NO